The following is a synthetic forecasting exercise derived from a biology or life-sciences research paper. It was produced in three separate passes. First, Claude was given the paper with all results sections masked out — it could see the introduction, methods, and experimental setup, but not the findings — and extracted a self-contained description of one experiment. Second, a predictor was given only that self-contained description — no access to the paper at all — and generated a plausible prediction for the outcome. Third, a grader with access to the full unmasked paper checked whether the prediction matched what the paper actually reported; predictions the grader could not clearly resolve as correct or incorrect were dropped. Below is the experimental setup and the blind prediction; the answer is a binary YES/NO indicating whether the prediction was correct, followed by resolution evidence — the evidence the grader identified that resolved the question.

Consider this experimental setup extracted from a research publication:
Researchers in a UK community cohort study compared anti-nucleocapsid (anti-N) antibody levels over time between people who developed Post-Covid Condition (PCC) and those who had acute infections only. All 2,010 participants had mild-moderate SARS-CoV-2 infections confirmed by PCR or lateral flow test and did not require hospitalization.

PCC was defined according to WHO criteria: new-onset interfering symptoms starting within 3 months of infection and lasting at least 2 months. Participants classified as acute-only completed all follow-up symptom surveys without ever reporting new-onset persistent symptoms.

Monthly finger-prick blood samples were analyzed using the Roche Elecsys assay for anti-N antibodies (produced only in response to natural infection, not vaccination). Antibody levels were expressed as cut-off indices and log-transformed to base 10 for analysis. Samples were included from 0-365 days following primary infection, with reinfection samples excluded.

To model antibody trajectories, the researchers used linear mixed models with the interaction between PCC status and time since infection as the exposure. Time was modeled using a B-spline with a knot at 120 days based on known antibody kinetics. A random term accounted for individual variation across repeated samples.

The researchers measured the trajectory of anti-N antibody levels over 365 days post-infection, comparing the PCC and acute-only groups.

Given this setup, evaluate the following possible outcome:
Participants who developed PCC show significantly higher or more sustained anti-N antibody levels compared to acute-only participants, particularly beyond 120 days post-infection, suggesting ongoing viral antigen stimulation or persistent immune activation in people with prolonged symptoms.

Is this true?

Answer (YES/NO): YES